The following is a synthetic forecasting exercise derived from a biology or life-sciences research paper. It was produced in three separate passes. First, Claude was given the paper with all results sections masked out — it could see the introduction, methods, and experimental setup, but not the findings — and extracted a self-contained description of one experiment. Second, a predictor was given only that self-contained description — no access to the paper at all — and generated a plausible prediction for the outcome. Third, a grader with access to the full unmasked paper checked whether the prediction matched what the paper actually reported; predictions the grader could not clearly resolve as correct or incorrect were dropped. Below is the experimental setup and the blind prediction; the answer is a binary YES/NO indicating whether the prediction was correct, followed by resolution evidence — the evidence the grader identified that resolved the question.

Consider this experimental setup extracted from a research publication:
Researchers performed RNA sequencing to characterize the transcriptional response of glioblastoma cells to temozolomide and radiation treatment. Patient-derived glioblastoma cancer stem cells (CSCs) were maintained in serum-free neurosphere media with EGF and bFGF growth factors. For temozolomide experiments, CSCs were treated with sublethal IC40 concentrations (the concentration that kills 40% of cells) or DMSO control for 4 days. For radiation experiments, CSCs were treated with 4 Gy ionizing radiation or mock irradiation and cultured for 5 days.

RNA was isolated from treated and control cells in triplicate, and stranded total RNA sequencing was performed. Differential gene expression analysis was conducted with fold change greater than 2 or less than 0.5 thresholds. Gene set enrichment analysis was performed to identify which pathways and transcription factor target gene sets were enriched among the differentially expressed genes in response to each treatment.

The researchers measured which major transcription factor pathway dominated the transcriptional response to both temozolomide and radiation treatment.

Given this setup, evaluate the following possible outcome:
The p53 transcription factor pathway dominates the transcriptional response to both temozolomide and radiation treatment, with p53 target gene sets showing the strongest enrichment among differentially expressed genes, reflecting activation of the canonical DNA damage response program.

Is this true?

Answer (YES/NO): YES